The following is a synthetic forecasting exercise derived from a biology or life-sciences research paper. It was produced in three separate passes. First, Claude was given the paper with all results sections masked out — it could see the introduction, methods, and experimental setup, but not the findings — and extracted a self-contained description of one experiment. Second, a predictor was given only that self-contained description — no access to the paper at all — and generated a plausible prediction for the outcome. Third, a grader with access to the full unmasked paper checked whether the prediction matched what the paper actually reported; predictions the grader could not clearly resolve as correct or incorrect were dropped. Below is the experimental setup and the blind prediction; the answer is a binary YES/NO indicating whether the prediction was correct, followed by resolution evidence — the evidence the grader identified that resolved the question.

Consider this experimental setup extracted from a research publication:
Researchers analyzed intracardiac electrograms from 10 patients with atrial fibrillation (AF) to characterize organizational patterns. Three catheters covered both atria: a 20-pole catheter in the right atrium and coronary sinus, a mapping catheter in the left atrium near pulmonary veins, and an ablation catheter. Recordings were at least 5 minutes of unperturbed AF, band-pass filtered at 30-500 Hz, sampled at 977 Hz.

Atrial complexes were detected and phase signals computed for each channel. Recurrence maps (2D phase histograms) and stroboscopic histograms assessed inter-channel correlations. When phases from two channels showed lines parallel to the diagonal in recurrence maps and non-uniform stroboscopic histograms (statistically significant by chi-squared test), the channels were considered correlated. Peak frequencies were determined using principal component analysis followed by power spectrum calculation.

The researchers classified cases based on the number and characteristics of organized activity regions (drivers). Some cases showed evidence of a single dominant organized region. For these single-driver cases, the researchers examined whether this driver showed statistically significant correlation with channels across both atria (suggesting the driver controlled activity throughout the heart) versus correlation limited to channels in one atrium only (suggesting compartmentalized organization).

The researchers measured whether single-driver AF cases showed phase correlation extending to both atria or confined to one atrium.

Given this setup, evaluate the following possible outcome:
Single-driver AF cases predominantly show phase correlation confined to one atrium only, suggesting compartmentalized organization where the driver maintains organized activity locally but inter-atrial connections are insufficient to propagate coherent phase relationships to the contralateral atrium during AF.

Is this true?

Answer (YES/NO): NO